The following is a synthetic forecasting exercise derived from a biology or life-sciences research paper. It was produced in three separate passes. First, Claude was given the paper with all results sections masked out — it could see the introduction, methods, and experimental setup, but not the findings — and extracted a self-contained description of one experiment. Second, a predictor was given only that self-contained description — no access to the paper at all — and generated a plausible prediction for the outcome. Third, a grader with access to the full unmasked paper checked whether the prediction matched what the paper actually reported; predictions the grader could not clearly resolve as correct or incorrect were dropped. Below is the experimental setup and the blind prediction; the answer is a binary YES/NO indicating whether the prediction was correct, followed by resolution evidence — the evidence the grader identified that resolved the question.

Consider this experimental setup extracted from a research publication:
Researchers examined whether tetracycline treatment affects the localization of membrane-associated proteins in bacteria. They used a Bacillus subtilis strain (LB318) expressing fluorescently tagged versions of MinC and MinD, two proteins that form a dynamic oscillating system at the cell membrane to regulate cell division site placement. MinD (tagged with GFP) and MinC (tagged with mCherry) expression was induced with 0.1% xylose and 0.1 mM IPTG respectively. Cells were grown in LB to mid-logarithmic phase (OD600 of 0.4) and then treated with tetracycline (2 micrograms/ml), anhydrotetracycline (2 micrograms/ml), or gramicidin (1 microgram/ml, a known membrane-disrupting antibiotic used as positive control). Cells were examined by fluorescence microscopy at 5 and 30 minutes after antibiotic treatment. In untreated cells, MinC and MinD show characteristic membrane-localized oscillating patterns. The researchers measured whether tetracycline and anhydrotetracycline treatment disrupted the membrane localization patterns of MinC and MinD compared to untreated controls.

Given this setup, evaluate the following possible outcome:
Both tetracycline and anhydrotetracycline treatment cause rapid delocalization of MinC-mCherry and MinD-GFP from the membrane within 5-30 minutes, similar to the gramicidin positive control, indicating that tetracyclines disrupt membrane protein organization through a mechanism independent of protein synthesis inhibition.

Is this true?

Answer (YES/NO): YES